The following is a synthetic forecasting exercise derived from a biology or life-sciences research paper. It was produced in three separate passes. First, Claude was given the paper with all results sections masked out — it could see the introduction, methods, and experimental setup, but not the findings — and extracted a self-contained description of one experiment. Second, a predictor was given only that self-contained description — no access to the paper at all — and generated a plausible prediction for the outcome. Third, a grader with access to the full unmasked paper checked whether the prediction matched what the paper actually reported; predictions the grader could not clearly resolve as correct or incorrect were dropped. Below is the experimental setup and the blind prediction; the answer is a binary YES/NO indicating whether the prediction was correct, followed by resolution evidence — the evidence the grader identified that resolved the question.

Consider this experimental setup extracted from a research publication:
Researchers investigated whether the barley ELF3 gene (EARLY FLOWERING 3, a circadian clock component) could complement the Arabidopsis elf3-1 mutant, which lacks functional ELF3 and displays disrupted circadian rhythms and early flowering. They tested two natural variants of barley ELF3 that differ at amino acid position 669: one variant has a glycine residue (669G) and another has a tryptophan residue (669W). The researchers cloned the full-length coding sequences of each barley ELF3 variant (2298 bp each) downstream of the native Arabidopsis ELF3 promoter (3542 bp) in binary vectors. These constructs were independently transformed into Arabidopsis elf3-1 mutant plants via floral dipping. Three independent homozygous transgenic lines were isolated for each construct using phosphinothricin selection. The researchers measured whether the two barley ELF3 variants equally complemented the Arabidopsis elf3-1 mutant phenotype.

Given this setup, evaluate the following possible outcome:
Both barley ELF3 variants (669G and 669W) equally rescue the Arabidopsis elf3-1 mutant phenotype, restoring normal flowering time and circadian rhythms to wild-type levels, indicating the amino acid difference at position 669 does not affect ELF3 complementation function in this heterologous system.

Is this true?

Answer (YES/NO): NO